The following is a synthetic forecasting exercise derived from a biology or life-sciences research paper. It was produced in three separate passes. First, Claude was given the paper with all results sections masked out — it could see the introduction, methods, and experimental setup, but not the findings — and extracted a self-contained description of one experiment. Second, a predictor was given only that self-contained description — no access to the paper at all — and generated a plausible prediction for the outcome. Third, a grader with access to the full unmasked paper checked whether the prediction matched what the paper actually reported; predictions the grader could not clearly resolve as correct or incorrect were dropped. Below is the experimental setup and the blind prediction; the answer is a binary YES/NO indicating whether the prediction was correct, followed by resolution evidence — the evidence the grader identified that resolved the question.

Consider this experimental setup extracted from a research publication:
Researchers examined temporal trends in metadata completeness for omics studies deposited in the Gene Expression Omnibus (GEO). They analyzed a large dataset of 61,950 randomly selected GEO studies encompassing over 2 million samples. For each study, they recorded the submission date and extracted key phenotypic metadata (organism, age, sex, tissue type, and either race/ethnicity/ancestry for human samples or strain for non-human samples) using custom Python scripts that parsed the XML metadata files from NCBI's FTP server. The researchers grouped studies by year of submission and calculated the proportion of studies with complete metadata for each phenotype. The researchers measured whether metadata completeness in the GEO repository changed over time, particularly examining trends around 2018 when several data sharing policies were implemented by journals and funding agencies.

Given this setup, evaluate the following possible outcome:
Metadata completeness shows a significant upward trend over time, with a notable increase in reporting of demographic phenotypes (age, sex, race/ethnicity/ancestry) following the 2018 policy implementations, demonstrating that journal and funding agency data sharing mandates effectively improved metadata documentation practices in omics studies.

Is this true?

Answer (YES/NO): NO